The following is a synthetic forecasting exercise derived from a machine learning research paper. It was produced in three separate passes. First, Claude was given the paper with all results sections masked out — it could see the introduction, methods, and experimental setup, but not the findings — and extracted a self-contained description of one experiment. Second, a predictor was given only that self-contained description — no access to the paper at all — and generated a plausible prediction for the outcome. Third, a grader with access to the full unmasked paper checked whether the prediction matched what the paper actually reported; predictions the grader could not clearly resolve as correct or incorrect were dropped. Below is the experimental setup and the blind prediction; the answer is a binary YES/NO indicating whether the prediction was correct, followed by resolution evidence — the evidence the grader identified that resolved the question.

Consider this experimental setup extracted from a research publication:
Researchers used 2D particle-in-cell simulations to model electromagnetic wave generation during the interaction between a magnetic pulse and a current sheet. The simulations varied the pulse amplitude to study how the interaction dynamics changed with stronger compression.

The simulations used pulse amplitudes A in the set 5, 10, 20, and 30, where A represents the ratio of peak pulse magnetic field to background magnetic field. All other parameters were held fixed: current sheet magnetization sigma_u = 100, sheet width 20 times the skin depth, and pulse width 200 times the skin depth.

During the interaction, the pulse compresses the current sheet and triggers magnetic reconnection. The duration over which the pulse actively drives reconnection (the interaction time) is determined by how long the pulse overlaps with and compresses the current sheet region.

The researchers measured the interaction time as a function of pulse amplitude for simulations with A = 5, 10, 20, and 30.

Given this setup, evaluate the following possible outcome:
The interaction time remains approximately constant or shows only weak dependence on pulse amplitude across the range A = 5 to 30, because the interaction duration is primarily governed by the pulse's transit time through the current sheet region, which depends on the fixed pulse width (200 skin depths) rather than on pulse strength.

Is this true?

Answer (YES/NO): NO